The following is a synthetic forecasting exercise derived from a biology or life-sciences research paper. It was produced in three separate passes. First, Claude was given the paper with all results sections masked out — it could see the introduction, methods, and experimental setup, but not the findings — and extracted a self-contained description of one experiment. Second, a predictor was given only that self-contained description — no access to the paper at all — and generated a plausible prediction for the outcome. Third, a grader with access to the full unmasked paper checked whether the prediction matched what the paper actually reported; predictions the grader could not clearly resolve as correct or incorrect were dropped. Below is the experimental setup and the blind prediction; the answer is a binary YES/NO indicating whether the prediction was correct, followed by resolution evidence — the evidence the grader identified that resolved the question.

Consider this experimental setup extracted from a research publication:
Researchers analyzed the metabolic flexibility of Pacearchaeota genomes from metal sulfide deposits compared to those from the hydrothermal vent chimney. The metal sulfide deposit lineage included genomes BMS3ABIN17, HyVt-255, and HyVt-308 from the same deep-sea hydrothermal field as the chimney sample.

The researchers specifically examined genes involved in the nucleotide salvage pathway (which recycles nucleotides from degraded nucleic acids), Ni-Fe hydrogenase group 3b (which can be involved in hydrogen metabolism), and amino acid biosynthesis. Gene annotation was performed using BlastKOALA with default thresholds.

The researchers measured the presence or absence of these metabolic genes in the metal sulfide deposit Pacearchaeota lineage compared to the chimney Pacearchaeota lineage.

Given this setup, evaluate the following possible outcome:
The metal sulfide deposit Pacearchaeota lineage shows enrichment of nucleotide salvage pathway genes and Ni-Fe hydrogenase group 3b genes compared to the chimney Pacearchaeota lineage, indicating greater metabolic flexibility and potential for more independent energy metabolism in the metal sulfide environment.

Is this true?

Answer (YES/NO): YES